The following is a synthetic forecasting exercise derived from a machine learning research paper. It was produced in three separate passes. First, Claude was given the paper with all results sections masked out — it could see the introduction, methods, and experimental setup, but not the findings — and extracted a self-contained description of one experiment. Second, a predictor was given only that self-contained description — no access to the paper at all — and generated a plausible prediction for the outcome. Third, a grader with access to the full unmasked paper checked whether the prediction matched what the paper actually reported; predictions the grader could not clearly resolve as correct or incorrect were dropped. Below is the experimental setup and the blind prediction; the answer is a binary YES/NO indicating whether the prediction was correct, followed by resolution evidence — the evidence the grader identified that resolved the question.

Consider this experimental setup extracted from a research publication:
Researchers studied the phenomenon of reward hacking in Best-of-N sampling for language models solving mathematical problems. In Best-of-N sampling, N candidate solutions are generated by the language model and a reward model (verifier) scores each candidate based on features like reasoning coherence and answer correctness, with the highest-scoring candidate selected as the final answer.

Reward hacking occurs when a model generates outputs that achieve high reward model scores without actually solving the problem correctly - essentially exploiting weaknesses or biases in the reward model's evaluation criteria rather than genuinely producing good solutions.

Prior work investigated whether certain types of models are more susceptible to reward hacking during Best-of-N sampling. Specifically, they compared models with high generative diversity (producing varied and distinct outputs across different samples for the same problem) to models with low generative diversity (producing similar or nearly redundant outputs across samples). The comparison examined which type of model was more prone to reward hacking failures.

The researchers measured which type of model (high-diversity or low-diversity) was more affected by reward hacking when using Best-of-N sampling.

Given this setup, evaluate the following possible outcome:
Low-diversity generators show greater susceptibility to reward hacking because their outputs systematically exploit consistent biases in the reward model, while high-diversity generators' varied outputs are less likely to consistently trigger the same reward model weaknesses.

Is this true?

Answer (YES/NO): YES